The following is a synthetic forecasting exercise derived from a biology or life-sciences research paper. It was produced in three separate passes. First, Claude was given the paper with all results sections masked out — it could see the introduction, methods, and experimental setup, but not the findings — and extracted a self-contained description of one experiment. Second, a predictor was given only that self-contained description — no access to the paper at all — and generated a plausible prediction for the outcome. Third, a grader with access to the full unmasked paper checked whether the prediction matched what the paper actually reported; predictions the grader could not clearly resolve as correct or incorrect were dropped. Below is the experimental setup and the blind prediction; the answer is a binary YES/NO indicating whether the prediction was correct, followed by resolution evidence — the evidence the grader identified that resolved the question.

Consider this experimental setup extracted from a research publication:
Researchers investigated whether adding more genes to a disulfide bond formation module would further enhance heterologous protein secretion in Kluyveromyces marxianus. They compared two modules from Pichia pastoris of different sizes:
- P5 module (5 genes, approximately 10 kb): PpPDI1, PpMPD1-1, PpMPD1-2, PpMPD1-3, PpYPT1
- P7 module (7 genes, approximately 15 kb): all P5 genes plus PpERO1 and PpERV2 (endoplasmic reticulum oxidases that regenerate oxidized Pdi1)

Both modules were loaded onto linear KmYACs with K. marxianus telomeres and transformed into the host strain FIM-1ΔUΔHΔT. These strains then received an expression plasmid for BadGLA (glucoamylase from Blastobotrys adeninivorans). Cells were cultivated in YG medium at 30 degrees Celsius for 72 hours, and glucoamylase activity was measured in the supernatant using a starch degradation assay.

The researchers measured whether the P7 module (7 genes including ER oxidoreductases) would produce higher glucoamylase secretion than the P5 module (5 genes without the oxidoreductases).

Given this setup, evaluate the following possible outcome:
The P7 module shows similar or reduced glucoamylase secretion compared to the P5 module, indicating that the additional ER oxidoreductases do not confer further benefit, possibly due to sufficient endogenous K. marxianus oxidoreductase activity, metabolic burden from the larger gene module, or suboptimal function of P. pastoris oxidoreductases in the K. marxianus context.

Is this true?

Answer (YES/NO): YES